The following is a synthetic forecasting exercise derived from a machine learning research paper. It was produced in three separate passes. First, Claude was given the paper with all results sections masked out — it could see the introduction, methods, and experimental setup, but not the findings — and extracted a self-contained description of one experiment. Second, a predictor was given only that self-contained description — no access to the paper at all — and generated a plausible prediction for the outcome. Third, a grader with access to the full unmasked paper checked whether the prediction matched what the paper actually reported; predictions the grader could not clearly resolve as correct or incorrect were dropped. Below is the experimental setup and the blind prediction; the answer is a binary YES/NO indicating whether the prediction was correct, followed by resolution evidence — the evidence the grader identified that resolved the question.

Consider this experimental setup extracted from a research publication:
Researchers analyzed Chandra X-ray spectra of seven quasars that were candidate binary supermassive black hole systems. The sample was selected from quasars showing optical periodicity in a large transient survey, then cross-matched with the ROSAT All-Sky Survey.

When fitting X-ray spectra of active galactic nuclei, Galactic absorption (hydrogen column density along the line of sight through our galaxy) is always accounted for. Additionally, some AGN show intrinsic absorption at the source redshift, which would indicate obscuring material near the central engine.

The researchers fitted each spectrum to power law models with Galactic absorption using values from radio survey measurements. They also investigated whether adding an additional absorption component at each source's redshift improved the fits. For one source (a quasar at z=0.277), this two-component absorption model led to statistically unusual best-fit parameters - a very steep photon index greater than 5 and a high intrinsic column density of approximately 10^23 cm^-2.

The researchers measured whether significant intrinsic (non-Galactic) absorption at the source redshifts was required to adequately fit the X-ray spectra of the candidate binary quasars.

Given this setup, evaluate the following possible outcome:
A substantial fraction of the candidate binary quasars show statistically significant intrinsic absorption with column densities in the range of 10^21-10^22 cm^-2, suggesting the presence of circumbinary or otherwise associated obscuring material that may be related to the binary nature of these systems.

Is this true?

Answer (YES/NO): NO